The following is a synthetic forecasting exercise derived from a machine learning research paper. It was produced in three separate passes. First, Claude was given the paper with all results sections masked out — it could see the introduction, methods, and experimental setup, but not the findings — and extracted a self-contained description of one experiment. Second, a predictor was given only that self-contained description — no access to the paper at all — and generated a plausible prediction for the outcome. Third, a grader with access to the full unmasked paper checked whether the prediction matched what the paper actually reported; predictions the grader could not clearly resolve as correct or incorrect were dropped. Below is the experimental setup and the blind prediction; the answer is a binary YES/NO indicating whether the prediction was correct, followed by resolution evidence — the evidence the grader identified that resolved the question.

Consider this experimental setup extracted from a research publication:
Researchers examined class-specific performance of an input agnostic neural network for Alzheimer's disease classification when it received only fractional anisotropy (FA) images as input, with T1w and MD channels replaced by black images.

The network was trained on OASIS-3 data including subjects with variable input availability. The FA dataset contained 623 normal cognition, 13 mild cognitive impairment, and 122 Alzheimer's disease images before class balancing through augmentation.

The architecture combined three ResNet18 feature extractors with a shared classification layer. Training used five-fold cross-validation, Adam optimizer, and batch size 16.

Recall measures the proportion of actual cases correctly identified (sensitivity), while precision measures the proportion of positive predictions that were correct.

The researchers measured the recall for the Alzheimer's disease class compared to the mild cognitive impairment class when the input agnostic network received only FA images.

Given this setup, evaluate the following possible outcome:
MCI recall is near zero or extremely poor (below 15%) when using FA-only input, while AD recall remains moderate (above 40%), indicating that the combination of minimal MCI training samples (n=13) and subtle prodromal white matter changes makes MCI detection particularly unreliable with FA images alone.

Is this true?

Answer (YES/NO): NO